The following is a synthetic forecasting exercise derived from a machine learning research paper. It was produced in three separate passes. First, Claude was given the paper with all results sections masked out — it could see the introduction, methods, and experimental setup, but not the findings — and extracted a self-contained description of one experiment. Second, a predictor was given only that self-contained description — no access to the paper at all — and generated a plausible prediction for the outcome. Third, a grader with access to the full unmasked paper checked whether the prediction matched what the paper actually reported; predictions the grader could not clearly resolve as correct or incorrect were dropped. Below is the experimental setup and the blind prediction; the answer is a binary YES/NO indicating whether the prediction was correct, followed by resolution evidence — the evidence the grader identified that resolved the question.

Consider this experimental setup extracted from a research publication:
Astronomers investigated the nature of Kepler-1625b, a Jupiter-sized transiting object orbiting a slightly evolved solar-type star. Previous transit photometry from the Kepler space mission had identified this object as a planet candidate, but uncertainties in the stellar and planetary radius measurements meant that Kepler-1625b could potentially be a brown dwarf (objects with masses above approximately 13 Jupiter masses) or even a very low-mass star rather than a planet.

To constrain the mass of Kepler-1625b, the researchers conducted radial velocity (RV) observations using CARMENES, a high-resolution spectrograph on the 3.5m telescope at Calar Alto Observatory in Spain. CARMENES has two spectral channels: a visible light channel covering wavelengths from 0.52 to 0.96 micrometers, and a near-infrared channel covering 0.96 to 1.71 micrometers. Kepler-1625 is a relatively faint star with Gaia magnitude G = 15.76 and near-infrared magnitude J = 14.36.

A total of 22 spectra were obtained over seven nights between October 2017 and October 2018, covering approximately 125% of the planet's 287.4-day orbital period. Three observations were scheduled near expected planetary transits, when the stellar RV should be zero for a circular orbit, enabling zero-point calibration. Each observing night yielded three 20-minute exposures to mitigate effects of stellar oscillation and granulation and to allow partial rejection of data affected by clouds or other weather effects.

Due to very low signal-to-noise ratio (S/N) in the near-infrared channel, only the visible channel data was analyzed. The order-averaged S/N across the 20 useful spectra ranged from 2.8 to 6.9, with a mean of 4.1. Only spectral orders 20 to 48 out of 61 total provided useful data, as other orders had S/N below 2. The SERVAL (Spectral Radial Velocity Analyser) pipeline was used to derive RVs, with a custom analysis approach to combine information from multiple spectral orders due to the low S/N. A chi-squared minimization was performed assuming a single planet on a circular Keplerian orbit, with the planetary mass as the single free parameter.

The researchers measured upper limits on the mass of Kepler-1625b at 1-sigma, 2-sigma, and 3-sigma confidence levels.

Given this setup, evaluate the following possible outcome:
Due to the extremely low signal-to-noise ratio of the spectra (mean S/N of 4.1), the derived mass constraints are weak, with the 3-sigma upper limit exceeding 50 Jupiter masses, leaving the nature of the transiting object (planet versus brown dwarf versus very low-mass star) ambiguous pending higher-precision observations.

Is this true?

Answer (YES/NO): NO